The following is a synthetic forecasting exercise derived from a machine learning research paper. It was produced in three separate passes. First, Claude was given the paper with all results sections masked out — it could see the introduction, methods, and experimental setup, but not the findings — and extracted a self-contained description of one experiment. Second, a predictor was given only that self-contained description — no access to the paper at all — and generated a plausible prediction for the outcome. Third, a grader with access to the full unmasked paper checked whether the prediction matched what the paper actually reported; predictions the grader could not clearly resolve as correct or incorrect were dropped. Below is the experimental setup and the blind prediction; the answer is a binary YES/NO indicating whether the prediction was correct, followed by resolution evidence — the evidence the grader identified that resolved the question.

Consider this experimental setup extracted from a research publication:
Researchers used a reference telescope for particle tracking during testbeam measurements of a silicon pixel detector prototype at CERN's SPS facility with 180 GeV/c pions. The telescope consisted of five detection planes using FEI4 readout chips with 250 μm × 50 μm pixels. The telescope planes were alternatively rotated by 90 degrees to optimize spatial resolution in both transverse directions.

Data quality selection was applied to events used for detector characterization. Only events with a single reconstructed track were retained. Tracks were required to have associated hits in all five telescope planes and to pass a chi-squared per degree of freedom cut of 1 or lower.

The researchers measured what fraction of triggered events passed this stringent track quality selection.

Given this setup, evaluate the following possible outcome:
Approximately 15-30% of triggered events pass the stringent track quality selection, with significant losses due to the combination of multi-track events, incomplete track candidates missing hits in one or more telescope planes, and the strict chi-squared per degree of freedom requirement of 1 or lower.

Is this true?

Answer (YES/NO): YES